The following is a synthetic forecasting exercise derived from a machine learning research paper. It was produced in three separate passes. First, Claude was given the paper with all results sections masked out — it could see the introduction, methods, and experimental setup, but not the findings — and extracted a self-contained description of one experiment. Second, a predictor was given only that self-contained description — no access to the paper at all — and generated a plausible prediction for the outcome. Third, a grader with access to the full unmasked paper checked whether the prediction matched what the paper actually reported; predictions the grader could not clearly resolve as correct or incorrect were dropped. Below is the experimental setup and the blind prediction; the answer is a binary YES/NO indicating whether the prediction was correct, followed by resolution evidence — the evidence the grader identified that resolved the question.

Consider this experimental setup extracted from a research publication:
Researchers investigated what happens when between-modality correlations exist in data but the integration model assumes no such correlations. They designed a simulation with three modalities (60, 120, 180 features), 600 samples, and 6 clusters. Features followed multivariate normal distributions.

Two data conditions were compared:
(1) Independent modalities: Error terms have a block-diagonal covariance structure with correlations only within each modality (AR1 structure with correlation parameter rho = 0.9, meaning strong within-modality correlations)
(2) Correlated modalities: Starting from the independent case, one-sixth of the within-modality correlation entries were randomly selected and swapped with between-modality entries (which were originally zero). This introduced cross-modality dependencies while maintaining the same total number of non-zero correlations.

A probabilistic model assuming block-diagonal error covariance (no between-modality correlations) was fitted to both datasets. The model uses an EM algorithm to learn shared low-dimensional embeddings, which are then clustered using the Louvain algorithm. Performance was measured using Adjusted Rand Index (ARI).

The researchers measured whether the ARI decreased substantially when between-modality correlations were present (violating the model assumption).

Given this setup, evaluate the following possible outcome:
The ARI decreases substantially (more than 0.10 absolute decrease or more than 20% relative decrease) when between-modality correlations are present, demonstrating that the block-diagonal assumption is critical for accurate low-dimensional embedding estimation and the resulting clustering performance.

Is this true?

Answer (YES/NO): NO